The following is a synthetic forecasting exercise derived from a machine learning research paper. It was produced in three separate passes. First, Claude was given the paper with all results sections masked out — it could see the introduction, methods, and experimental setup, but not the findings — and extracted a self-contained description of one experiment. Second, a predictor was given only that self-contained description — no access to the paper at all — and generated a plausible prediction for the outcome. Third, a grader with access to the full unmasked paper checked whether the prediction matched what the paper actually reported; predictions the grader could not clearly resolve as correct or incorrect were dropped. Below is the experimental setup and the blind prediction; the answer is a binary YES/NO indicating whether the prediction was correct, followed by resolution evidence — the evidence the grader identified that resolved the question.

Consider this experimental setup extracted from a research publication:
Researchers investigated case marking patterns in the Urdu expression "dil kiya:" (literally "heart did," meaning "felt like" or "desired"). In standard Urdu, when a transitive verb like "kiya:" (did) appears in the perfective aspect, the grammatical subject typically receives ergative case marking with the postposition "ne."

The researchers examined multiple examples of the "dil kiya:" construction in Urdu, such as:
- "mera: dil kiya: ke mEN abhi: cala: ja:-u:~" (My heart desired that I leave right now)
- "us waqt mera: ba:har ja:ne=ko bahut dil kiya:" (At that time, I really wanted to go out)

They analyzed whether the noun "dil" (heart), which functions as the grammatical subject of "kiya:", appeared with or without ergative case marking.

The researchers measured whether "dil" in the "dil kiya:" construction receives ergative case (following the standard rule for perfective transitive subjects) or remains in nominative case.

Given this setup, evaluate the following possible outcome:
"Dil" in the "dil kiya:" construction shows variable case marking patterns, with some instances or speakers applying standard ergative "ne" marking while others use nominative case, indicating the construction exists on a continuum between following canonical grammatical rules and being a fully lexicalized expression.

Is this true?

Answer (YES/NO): NO